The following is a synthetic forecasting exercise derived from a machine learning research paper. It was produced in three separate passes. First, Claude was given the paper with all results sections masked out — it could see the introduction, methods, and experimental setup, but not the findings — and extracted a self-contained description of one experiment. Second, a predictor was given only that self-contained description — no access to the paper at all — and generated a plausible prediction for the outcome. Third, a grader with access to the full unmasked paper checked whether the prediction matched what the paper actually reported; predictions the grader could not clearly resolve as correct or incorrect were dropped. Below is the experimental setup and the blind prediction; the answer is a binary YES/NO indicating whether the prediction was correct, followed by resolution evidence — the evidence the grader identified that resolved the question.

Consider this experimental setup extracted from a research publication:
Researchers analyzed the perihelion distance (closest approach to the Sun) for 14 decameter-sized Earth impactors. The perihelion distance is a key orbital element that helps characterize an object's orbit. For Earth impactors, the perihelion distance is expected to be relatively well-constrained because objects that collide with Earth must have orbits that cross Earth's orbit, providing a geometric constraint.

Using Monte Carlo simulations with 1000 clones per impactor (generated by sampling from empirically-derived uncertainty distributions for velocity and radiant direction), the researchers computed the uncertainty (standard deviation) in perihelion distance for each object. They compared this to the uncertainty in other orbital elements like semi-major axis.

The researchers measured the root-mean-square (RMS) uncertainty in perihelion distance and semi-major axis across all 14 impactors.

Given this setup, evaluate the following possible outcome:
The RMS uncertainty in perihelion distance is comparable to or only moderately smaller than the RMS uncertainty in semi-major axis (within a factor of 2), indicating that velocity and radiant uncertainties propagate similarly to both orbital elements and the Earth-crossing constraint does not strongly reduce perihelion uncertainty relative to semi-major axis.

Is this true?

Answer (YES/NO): NO